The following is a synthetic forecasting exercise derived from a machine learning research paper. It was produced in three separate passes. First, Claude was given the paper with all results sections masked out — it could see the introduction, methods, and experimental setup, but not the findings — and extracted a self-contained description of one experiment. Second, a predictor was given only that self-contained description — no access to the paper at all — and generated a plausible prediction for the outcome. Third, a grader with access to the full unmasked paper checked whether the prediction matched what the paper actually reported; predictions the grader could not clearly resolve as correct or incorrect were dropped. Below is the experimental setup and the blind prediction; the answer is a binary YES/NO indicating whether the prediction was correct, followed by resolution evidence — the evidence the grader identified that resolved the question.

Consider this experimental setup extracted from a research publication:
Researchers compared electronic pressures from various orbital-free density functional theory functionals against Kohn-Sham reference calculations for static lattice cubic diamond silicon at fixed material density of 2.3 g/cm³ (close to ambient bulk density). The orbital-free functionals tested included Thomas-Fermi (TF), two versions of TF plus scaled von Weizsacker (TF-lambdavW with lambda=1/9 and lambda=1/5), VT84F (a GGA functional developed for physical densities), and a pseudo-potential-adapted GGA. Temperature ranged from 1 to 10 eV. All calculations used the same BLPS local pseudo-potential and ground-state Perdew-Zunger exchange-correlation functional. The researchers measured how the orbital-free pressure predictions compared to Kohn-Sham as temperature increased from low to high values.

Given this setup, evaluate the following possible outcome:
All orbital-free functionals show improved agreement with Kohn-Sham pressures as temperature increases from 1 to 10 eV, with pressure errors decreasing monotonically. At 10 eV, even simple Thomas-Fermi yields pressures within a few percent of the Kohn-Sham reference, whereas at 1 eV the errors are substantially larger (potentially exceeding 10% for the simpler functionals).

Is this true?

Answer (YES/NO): NO